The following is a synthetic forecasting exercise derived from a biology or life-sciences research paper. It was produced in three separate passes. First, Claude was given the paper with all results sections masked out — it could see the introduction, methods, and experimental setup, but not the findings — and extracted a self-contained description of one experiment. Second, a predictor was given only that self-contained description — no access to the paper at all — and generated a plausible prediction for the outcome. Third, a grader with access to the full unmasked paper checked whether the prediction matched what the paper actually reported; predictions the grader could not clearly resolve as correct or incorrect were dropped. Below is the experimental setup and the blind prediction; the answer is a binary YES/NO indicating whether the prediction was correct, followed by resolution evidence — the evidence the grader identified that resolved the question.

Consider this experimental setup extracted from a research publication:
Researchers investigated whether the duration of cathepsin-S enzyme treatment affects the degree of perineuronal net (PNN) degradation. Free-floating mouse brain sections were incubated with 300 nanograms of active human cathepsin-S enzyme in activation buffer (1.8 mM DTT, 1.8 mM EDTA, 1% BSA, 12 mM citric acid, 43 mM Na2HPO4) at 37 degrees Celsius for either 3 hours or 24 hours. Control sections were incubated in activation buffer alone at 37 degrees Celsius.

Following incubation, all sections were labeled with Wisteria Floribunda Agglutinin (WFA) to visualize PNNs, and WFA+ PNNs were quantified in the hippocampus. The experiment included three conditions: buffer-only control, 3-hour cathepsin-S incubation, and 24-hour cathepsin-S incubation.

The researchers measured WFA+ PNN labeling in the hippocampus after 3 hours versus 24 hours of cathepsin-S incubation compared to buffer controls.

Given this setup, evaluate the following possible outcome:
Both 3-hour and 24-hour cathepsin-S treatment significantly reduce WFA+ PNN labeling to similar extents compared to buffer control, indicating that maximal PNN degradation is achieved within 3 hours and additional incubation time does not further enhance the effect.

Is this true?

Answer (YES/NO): NO